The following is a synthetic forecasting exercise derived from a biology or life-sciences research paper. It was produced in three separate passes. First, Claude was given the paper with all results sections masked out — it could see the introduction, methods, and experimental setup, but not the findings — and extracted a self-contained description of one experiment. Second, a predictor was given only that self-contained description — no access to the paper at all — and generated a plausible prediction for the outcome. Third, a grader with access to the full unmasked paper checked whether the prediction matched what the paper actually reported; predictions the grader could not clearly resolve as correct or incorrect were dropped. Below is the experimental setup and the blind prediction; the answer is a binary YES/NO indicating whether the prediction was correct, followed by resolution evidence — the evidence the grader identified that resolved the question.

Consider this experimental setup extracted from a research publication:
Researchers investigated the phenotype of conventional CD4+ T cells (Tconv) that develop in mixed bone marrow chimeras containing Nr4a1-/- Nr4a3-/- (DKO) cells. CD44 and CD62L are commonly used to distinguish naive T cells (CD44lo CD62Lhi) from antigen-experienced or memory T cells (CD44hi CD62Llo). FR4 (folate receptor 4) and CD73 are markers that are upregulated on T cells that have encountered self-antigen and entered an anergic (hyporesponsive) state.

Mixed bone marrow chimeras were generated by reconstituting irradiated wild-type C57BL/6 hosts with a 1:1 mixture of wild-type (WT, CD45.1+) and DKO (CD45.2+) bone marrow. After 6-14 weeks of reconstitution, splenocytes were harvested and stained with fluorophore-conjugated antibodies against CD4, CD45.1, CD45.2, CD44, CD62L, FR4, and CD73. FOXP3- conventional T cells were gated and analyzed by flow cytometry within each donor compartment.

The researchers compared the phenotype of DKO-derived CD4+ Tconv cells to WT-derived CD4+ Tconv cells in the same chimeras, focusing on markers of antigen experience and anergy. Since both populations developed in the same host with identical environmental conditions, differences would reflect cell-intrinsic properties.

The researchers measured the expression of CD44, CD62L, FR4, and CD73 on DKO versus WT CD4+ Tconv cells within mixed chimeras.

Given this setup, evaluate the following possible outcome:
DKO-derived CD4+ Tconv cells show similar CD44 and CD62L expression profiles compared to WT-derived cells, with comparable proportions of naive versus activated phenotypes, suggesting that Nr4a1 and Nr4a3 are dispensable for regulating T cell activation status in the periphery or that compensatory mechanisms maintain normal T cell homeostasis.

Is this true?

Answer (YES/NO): NO